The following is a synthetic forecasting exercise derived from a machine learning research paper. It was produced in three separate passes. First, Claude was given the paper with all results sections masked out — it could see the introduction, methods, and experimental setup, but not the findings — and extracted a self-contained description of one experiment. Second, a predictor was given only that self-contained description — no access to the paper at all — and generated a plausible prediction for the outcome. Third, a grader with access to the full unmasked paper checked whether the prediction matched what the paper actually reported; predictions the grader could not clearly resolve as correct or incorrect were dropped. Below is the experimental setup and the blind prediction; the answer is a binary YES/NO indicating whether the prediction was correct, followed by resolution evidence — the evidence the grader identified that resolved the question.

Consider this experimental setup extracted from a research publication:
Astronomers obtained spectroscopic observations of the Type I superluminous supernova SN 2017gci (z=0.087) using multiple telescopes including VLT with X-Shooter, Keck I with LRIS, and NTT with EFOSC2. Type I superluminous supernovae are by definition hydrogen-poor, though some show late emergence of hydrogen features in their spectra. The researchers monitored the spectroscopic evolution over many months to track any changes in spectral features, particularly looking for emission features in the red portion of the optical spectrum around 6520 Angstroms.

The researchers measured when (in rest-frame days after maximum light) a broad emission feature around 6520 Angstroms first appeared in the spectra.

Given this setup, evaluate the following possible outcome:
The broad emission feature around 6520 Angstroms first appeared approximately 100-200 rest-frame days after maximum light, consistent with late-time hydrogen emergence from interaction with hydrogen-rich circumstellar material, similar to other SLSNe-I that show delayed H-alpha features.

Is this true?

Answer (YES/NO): NO